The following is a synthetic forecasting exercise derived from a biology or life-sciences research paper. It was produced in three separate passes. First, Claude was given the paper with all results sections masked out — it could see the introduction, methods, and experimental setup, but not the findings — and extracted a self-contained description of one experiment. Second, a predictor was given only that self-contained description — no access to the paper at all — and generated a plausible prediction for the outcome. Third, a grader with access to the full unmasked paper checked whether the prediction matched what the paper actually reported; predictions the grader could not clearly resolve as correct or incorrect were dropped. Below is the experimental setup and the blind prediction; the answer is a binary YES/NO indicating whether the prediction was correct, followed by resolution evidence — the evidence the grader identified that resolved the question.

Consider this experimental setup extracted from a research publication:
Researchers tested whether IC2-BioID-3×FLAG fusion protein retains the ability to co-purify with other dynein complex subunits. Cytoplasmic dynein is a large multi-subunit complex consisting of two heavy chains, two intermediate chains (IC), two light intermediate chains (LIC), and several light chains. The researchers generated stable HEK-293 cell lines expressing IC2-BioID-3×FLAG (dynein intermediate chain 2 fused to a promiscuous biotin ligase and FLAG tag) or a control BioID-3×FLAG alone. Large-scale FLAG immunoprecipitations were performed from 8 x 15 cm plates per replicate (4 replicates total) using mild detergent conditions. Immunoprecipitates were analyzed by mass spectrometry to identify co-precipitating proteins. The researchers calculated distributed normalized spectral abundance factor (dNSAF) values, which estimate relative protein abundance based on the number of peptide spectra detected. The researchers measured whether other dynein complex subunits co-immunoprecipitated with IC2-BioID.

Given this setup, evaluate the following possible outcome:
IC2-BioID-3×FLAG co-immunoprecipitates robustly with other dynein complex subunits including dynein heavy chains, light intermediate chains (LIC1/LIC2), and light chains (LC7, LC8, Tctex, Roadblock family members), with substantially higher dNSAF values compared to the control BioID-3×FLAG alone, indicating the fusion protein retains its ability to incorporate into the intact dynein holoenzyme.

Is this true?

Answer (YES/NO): YES